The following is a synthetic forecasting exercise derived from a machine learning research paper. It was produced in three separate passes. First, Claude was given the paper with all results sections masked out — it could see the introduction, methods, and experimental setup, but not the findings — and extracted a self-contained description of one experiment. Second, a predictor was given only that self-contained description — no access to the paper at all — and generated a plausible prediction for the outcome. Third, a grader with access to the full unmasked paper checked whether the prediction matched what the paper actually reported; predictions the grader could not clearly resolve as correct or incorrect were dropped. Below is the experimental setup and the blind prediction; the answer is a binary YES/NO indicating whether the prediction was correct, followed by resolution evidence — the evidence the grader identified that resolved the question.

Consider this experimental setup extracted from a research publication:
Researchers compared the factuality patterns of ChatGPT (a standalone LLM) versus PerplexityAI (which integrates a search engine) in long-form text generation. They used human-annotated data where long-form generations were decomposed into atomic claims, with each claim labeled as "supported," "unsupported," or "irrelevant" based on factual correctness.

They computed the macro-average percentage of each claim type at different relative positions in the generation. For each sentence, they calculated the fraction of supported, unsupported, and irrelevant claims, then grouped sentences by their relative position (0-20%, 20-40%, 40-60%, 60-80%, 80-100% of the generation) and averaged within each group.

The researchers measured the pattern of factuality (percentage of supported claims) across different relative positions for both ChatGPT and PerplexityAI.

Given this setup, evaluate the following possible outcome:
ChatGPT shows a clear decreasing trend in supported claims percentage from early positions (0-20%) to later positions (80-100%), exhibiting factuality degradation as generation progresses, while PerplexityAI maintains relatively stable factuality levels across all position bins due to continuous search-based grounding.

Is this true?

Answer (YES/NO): NO